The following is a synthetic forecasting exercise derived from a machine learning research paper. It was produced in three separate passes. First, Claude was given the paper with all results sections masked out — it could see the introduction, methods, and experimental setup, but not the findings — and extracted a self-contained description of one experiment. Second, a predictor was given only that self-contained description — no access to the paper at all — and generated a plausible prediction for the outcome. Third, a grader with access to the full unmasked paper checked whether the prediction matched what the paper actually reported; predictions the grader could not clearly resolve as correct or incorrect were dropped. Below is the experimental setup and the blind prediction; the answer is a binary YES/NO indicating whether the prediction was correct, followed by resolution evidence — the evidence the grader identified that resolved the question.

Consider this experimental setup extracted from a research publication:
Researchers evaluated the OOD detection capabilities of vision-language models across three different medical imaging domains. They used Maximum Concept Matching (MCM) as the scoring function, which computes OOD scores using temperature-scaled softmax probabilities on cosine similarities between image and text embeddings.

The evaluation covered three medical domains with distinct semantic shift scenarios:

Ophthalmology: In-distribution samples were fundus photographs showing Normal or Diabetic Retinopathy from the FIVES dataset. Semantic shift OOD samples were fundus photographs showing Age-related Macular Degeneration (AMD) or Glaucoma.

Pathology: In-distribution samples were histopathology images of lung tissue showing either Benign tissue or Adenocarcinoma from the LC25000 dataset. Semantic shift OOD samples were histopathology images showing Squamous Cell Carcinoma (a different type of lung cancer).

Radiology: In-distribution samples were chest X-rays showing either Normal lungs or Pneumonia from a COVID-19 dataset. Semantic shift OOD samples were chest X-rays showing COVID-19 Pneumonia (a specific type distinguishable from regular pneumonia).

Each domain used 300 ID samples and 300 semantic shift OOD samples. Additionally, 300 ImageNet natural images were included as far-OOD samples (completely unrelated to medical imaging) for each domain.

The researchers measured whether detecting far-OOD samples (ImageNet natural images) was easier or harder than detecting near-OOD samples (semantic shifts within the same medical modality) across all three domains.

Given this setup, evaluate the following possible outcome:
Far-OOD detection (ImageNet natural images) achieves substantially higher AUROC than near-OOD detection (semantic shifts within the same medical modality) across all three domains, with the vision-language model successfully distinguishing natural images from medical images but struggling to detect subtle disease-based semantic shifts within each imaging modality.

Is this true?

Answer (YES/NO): NO